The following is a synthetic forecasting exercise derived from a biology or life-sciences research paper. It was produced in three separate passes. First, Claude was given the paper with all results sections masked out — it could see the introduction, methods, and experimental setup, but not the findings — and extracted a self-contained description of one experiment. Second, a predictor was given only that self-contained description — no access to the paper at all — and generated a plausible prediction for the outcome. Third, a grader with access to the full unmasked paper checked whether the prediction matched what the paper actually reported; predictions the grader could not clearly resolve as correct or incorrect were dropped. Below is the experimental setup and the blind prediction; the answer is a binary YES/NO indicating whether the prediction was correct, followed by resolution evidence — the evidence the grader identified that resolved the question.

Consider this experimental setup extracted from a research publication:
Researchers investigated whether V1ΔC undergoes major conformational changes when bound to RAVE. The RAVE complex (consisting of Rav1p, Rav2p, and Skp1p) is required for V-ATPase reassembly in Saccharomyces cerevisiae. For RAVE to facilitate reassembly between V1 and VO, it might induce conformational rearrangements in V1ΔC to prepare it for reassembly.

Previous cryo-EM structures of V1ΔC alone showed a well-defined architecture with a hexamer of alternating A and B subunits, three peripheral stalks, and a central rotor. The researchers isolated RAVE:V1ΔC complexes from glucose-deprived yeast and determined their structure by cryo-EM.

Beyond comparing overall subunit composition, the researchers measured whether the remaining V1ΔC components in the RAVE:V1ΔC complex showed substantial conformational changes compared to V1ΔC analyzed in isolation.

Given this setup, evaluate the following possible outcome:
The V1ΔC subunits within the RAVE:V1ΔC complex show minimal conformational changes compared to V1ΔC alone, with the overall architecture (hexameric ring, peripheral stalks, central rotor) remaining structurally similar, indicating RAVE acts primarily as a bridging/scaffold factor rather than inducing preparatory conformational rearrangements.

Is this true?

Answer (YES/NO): YES